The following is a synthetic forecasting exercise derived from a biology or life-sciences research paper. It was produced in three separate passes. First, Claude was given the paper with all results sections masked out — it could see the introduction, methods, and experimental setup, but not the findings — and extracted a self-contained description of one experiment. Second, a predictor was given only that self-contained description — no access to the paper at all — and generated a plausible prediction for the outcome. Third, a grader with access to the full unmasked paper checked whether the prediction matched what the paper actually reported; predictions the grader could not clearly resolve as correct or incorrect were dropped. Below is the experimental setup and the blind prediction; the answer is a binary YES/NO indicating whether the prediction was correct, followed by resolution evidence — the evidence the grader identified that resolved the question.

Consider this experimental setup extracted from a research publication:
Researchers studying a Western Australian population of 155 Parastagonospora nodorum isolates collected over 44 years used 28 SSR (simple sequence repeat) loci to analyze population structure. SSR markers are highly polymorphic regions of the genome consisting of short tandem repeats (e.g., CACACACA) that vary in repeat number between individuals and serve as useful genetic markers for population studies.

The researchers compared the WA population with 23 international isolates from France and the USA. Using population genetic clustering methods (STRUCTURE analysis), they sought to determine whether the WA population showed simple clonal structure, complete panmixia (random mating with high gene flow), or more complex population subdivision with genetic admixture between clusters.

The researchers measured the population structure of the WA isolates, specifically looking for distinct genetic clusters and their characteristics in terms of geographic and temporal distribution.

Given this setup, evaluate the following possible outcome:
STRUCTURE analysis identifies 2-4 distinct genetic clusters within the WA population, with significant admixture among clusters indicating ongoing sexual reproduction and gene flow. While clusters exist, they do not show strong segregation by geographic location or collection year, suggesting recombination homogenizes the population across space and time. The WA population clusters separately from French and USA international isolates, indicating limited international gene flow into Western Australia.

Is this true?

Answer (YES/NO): NO